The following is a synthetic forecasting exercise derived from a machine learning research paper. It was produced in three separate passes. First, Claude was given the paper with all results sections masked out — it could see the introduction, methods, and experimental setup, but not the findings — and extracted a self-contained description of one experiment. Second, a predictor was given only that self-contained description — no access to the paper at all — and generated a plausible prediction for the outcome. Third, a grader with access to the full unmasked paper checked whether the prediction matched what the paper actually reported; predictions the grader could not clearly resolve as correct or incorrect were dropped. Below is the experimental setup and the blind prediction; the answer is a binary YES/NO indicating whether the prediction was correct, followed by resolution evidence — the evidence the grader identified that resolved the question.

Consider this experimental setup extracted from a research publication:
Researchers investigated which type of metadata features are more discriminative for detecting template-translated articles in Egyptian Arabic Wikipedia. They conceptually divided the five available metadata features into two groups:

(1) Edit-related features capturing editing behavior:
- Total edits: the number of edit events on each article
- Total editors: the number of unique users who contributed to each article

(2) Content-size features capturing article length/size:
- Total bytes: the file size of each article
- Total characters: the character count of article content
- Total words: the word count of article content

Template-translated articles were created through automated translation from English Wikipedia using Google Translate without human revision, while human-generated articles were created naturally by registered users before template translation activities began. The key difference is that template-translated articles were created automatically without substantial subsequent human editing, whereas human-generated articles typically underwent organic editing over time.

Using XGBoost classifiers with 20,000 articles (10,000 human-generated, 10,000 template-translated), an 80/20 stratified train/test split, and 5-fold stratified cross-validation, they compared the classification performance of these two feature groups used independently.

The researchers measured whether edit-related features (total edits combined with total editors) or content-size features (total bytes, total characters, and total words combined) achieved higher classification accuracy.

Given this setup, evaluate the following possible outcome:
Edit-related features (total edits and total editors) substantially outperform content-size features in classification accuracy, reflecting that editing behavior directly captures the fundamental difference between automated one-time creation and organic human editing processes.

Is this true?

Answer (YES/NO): YES